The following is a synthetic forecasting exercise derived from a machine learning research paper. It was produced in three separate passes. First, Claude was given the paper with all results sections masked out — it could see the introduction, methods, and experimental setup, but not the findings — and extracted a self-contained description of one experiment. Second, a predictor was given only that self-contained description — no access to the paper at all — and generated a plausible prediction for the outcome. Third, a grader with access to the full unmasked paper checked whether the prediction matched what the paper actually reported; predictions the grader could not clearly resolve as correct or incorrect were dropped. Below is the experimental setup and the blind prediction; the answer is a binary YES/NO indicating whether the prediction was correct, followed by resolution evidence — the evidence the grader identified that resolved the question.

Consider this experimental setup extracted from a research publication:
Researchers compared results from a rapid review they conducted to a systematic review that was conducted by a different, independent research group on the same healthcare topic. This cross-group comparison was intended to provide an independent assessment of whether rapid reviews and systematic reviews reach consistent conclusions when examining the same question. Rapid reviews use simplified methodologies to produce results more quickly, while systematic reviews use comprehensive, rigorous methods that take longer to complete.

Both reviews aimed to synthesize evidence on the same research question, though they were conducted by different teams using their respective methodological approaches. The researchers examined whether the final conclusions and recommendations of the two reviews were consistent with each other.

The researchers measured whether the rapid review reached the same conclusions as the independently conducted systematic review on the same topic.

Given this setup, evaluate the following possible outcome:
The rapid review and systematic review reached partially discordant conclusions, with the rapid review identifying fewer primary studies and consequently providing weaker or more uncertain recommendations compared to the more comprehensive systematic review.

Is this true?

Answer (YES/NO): NO